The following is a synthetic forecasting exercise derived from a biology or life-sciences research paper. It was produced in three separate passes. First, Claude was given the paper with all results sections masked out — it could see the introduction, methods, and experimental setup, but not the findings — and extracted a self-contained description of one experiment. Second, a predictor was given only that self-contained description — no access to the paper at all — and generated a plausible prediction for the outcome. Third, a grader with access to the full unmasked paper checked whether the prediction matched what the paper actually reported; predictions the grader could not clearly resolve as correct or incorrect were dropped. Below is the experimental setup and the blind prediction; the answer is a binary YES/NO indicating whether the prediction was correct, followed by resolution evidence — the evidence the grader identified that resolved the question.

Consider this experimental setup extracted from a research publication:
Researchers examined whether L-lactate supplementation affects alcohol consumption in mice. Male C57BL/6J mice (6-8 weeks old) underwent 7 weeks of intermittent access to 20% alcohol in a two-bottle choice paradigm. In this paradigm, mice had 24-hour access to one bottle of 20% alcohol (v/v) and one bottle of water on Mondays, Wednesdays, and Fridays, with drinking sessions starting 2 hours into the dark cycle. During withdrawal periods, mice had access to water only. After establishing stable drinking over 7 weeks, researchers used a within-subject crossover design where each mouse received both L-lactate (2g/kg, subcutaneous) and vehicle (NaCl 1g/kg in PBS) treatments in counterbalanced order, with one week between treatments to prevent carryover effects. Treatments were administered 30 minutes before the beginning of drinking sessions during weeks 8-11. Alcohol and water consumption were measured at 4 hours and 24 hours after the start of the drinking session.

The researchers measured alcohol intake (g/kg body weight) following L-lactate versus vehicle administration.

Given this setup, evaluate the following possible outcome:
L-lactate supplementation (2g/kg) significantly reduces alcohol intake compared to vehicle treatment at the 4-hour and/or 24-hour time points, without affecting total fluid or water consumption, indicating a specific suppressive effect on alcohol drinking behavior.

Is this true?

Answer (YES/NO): NO